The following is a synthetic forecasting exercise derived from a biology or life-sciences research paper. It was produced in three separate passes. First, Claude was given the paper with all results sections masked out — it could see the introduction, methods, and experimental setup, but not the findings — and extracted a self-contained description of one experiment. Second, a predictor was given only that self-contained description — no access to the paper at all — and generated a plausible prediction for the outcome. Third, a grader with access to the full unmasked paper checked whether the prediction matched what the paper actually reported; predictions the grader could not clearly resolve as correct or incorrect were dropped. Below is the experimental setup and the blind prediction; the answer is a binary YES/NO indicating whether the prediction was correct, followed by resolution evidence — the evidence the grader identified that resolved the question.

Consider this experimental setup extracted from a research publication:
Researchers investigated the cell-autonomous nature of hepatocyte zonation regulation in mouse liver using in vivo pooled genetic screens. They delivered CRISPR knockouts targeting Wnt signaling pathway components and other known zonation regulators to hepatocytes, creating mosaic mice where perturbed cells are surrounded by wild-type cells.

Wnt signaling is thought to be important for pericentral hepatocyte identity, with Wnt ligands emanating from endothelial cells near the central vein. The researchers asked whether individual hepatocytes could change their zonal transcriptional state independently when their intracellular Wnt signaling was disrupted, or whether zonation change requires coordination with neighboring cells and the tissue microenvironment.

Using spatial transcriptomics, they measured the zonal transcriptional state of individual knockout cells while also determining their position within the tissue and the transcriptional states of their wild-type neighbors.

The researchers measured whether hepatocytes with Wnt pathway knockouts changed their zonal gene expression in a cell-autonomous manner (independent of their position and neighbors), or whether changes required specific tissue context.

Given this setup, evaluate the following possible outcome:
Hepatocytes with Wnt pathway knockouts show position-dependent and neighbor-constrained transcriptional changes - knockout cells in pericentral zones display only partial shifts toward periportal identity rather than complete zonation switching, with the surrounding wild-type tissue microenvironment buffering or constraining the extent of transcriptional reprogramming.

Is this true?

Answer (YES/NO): NO